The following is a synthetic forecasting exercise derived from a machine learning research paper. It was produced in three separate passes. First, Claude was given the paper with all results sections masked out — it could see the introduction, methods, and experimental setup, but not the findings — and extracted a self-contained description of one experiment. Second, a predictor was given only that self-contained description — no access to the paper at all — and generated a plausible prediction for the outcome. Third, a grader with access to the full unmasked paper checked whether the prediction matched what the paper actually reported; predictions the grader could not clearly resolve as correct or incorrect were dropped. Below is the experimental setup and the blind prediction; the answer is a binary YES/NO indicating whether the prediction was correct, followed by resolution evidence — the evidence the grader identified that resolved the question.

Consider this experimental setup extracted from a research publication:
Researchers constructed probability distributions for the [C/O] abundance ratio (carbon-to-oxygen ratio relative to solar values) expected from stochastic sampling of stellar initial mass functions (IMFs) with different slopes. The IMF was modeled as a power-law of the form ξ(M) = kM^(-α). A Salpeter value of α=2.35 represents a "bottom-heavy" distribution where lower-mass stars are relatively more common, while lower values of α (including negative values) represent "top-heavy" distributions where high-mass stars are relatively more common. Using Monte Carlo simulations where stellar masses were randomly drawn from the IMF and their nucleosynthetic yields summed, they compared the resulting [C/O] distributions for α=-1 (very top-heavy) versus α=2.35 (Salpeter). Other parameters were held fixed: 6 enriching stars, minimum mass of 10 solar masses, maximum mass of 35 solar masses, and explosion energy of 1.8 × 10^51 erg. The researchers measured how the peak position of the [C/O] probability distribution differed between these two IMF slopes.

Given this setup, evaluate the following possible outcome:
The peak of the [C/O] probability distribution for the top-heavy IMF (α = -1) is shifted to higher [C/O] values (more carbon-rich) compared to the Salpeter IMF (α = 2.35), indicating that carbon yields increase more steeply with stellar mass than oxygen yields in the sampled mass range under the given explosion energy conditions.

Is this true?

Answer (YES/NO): NO